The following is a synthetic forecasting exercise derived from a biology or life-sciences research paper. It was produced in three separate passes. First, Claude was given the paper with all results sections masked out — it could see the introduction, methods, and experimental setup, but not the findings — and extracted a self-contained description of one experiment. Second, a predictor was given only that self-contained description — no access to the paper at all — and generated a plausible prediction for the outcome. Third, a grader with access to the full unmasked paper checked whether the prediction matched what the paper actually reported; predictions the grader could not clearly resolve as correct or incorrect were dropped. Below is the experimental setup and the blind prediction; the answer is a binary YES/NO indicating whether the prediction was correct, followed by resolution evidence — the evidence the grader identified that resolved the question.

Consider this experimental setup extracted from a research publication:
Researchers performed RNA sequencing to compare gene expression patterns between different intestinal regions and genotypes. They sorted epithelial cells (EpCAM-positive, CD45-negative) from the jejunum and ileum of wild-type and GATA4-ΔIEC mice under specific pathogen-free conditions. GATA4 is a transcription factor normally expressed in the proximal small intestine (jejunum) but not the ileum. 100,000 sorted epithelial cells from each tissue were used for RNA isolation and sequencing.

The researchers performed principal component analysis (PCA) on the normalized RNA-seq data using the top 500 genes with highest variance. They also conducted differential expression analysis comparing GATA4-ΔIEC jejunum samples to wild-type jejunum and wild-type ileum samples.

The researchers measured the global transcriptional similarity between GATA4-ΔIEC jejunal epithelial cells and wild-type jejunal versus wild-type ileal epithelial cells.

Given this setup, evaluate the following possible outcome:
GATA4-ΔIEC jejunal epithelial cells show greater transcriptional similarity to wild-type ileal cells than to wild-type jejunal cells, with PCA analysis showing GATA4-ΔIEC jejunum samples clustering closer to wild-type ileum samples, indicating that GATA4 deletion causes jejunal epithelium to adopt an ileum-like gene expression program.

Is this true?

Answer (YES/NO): YES